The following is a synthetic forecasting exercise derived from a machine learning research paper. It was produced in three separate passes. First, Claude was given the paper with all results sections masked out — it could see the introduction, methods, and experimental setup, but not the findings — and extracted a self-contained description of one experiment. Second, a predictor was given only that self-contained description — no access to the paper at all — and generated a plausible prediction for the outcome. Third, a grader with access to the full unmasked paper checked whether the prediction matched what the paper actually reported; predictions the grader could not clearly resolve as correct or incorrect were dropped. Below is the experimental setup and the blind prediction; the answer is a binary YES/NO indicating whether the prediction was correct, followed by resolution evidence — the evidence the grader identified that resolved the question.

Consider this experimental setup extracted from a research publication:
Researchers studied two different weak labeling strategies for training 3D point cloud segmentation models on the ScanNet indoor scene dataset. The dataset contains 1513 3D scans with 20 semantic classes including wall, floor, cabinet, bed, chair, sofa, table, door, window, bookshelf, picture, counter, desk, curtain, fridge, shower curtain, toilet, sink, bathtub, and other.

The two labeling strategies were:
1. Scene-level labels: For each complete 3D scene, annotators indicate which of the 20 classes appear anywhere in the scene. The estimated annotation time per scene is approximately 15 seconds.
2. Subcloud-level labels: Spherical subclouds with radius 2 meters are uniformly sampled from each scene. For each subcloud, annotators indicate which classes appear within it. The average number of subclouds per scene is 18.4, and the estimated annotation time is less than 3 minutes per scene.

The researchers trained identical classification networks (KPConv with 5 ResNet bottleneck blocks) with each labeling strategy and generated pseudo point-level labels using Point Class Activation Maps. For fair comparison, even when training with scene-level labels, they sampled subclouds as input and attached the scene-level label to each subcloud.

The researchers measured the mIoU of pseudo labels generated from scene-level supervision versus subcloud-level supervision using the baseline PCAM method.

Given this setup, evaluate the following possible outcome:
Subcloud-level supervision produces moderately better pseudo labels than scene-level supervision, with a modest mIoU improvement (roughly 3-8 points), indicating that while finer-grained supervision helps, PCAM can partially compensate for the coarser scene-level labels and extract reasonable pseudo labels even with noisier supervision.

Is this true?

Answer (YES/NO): NO